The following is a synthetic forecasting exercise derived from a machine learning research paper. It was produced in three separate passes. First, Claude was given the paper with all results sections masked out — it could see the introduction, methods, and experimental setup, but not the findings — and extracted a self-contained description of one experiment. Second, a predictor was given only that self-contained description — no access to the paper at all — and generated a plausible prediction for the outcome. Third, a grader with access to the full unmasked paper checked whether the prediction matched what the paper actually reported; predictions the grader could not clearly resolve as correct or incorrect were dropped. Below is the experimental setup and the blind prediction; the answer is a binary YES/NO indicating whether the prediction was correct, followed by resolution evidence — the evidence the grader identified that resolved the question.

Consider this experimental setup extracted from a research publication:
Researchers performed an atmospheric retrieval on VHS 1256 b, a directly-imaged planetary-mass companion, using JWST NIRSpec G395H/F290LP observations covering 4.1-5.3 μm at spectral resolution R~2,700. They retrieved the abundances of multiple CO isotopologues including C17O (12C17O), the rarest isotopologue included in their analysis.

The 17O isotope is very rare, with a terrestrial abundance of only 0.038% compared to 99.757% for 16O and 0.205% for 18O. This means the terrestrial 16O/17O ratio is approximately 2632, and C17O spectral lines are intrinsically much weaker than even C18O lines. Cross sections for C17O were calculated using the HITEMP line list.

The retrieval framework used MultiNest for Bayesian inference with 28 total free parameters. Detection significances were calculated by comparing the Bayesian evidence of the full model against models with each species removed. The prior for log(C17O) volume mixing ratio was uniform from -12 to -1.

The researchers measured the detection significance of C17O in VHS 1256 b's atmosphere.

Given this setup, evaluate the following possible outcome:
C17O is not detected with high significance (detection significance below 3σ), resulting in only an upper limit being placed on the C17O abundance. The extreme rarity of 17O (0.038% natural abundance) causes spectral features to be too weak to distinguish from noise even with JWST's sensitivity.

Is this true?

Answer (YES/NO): NO